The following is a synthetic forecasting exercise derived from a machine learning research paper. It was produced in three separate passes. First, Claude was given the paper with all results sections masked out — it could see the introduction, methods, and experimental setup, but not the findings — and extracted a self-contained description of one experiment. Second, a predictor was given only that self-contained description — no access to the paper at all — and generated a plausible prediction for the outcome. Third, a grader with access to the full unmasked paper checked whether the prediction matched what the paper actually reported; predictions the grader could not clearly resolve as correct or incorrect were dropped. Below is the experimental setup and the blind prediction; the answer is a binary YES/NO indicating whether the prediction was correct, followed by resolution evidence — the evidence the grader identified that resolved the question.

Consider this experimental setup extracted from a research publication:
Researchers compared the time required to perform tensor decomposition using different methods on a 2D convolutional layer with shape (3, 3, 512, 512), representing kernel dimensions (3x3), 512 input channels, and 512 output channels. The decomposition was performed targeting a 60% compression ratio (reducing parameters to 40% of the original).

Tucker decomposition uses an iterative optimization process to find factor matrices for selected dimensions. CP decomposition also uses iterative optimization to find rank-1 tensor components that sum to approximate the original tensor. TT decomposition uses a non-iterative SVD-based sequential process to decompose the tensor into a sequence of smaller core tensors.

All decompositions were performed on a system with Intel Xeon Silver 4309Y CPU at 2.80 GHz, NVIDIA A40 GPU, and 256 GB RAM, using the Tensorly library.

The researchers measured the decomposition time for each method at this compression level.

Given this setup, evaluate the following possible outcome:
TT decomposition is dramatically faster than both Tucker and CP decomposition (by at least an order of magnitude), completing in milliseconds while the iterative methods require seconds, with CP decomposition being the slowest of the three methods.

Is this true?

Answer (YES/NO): NO